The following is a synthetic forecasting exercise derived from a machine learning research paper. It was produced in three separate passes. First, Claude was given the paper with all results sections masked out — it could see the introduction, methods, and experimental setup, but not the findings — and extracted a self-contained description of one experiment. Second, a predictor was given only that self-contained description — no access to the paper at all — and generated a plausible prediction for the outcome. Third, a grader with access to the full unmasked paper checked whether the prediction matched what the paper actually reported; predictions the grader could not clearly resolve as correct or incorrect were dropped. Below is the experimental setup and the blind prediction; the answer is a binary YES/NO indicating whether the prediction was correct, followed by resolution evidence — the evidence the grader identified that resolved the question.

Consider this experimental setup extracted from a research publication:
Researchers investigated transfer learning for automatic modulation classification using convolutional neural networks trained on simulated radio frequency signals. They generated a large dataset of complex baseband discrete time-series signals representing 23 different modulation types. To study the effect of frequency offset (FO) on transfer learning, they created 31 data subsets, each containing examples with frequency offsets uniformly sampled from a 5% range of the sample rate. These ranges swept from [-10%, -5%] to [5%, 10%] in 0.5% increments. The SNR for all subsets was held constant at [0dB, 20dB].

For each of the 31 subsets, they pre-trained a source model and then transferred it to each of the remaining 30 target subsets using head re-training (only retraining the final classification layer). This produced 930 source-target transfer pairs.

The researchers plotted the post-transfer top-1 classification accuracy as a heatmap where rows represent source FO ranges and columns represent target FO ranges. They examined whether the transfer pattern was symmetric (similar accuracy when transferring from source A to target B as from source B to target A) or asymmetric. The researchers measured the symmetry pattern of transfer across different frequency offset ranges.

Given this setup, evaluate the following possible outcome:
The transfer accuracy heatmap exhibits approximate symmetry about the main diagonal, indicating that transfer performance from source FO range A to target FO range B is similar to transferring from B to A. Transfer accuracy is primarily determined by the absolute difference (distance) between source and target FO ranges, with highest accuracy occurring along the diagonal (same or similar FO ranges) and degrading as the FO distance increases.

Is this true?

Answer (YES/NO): YES